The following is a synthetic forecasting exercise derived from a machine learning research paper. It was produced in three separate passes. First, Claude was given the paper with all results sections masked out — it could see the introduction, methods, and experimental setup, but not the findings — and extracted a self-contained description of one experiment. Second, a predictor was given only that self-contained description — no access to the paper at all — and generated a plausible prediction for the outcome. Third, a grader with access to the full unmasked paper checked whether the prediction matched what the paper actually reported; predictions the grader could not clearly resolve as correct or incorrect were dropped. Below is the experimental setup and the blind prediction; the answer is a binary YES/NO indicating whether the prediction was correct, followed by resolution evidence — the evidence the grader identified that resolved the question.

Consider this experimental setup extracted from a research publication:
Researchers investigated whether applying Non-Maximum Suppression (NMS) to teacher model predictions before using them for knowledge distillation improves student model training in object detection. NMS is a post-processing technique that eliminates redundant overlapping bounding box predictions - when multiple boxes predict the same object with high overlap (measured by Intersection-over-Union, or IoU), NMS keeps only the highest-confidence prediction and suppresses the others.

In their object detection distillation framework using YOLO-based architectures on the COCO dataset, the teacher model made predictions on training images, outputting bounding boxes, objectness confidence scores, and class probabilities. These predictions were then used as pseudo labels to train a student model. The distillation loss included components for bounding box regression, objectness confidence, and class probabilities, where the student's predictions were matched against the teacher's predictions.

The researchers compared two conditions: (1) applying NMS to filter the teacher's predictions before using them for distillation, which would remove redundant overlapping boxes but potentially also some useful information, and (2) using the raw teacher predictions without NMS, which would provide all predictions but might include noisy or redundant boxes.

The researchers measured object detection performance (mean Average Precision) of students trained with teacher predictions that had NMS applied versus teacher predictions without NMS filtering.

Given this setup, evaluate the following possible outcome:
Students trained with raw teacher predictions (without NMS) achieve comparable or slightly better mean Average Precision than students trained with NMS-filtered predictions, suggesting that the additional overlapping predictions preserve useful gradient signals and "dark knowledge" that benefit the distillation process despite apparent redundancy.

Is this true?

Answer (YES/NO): YES